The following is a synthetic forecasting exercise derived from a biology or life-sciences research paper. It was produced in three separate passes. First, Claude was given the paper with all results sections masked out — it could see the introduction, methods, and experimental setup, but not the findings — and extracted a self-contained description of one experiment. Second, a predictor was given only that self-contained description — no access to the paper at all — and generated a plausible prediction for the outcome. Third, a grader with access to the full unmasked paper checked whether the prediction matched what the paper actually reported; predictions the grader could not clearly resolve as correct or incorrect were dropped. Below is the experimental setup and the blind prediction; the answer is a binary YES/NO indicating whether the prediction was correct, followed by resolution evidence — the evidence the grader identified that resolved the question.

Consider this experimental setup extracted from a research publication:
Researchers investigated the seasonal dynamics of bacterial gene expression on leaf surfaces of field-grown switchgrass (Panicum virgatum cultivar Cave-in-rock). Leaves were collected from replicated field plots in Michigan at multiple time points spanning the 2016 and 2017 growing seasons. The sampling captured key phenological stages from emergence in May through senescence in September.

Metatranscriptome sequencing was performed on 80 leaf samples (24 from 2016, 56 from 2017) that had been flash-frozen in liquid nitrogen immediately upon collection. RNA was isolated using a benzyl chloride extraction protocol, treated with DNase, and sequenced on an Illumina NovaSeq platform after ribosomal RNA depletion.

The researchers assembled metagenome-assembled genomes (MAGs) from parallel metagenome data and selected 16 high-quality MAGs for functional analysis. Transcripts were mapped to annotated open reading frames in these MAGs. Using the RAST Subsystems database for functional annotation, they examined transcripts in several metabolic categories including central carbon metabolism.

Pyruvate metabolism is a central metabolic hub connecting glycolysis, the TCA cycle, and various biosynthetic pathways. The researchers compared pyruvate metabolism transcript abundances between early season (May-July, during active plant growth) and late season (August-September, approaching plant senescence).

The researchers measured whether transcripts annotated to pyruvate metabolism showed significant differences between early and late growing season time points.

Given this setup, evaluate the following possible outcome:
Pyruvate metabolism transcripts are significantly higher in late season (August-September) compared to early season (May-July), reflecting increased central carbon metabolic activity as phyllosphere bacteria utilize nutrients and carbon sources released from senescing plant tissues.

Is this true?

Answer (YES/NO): YES